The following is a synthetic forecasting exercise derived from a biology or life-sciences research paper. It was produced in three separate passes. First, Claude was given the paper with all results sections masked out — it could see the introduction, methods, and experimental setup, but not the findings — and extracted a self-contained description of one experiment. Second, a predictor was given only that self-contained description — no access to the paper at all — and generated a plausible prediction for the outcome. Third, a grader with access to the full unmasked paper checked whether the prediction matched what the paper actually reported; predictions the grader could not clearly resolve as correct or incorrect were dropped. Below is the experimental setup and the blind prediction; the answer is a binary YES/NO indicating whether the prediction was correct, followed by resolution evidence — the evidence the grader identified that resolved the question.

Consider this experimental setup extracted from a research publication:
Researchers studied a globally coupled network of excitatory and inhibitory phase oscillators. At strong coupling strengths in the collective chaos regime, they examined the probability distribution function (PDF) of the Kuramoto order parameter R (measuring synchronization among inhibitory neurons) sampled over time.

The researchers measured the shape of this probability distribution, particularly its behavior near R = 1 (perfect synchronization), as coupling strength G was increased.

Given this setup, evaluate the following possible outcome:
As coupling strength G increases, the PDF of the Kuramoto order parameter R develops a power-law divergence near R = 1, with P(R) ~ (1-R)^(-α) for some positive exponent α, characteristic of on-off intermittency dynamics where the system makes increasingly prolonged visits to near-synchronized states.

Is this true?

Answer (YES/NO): YES